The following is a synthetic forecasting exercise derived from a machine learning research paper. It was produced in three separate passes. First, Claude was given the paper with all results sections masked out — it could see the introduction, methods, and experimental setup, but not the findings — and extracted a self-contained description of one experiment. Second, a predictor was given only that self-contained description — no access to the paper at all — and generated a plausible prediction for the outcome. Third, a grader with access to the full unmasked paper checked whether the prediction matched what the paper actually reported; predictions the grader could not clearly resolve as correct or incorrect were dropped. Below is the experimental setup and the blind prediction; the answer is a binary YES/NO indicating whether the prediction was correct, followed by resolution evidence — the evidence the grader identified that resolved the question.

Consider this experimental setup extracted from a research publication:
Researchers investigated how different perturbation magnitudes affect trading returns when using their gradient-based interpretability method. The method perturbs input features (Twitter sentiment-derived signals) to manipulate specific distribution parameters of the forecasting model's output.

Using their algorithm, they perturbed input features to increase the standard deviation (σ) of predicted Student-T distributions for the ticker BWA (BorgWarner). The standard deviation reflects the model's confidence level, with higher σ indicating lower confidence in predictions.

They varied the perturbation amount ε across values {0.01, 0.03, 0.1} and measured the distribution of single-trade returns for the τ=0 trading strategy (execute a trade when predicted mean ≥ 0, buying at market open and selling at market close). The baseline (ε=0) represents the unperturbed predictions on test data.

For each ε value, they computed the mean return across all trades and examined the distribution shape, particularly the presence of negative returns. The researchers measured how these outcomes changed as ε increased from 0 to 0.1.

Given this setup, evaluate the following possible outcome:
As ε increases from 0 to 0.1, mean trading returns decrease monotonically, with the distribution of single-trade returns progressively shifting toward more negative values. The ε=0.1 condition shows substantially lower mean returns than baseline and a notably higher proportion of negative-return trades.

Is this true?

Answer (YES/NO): YES